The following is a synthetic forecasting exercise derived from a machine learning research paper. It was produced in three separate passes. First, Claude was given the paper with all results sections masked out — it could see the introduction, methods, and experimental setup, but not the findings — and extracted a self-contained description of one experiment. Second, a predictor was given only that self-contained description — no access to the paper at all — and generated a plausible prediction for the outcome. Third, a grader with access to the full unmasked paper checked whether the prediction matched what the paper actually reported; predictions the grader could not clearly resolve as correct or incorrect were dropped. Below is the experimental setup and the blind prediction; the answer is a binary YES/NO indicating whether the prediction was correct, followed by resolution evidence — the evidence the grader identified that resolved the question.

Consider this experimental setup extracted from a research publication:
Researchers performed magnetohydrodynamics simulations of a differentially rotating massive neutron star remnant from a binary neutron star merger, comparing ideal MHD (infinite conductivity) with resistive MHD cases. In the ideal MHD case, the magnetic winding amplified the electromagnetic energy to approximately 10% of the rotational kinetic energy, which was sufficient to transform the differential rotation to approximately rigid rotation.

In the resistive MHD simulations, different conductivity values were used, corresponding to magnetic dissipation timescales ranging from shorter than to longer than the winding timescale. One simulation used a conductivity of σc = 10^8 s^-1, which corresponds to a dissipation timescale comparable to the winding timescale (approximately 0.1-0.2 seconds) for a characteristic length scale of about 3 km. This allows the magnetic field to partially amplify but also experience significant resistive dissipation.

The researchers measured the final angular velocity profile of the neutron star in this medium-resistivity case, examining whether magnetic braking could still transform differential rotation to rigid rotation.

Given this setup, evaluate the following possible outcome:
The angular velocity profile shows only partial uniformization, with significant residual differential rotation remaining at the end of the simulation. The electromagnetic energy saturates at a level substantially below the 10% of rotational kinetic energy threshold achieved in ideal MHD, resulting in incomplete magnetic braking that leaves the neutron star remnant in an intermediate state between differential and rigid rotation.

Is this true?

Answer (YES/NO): NO